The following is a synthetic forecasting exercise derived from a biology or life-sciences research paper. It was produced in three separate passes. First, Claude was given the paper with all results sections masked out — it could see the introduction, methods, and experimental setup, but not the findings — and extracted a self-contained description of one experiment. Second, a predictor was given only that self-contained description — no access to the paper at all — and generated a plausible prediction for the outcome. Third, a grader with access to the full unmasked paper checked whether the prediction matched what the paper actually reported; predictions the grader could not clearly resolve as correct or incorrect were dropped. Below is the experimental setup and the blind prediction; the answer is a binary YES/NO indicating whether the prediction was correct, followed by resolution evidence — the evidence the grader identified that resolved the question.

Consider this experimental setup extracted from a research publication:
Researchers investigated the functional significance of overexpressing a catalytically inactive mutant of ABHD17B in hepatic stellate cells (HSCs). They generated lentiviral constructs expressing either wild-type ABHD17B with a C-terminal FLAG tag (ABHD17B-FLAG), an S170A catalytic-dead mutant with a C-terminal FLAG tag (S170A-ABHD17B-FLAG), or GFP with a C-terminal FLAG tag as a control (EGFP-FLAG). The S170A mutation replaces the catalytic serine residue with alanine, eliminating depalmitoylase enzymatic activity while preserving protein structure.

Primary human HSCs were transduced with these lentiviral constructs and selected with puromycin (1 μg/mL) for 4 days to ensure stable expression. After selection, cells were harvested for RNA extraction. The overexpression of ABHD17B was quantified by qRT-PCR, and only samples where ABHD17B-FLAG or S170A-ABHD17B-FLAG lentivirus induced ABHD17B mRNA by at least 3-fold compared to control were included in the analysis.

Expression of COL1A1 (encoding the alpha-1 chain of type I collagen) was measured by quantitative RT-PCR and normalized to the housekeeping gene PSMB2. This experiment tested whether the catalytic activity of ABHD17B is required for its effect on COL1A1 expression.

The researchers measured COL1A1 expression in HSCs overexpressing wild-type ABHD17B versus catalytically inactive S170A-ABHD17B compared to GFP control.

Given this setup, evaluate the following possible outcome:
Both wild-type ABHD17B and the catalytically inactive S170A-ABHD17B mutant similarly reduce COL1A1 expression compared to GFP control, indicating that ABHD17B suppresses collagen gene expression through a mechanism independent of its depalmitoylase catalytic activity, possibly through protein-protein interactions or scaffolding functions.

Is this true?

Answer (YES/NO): NO